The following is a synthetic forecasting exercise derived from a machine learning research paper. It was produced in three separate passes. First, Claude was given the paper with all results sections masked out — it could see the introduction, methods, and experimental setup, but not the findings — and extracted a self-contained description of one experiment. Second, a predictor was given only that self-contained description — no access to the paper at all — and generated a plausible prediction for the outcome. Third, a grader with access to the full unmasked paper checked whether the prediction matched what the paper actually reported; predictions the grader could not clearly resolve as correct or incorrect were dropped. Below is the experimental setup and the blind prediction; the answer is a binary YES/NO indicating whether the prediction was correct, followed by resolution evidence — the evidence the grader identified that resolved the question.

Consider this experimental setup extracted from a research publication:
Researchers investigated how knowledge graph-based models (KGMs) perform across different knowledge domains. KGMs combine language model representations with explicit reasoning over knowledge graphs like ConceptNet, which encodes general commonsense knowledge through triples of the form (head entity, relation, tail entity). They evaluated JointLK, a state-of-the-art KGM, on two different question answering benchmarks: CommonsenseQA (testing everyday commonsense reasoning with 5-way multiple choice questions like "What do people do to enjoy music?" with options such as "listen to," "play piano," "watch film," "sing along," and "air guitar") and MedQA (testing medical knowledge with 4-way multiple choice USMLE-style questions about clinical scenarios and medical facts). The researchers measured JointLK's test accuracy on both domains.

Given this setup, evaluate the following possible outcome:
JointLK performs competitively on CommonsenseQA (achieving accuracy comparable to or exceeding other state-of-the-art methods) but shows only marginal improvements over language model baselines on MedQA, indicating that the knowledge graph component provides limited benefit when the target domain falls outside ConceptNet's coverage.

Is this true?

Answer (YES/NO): YES